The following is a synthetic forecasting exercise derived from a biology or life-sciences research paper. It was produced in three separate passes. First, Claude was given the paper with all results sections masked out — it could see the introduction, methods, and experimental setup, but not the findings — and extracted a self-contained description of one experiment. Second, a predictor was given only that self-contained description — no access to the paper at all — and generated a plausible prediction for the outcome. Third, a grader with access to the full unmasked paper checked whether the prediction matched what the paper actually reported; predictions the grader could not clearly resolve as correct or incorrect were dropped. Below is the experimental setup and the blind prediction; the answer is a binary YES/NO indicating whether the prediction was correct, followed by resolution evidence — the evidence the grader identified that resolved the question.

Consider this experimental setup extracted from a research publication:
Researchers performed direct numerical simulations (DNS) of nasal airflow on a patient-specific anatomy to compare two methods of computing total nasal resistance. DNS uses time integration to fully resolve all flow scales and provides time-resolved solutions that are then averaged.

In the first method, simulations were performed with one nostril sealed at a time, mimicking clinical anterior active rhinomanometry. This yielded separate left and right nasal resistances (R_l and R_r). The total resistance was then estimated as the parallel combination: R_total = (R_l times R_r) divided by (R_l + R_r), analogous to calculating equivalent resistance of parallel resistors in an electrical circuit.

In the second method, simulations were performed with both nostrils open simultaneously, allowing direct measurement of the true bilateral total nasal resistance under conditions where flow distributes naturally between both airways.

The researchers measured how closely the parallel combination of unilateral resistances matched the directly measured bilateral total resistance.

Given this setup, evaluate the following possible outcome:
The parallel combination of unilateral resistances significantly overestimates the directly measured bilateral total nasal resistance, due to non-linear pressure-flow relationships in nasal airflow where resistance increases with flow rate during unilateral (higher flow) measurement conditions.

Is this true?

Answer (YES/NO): NO